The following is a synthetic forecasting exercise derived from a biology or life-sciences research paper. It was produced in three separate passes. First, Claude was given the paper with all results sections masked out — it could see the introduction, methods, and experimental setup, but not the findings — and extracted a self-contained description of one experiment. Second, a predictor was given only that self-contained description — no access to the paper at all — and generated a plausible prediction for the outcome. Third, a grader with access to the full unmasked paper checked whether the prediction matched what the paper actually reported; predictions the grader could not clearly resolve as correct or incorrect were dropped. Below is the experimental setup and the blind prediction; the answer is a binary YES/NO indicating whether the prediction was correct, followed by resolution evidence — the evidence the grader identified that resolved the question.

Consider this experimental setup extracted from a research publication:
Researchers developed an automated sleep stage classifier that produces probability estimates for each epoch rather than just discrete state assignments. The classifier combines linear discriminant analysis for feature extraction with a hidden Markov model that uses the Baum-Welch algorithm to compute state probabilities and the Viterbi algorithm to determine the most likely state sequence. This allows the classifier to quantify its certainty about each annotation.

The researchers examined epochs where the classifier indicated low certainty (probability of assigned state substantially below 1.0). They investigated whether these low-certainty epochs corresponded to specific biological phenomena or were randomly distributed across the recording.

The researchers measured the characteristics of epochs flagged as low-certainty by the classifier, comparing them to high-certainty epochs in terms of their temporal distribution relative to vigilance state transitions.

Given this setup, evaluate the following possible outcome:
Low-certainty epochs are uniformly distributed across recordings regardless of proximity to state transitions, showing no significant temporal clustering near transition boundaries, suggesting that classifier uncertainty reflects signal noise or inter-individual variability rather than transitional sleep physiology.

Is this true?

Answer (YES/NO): NO